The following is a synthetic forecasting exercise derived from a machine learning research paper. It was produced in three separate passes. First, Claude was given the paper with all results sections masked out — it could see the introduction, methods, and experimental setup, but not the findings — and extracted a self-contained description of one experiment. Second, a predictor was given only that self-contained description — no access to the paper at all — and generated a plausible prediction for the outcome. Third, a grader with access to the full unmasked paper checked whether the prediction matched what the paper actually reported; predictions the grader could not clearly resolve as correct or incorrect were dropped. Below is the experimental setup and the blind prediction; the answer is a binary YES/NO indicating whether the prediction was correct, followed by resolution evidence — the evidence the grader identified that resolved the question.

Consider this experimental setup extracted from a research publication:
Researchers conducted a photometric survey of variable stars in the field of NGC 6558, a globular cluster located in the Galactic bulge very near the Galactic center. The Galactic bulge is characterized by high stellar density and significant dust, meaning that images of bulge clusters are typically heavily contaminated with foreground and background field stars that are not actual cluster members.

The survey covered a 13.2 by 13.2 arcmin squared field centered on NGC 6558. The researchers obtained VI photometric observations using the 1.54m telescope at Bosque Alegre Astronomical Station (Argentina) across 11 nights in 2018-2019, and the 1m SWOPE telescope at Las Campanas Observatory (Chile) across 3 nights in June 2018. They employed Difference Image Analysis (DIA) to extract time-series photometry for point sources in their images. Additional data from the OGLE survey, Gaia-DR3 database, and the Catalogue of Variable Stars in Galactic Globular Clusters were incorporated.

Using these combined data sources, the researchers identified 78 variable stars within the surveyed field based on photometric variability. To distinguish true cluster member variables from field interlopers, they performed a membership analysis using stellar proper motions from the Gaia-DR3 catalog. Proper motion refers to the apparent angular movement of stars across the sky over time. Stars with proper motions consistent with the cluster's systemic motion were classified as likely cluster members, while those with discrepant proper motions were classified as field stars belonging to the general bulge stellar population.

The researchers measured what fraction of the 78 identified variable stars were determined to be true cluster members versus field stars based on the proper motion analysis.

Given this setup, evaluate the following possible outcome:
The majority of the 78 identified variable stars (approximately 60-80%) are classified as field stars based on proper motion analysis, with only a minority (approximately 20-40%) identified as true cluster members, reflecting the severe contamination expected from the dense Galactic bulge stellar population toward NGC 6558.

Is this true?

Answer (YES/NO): NO